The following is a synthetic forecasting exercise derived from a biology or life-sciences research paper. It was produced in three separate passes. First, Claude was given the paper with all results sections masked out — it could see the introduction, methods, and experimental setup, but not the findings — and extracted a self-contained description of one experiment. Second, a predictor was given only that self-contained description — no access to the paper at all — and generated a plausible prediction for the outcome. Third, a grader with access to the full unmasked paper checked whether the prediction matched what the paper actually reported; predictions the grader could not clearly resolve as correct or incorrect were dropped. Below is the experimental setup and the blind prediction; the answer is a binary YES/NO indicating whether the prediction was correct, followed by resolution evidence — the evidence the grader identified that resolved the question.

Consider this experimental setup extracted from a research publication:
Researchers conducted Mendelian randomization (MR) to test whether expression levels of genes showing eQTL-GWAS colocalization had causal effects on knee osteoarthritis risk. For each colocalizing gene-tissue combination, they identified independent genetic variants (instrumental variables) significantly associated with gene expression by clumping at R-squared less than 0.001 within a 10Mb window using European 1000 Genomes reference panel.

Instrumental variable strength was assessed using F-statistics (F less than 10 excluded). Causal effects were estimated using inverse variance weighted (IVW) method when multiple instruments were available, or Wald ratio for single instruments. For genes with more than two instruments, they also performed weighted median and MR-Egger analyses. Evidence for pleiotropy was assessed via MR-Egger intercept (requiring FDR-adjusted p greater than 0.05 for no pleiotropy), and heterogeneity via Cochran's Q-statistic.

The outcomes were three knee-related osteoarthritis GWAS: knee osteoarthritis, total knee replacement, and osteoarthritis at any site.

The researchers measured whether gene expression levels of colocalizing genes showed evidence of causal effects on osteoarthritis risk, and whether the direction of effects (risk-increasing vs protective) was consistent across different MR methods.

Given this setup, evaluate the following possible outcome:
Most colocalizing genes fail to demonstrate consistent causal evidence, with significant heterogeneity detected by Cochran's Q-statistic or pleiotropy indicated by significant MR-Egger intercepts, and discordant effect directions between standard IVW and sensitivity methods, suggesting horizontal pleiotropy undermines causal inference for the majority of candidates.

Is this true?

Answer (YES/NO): NO